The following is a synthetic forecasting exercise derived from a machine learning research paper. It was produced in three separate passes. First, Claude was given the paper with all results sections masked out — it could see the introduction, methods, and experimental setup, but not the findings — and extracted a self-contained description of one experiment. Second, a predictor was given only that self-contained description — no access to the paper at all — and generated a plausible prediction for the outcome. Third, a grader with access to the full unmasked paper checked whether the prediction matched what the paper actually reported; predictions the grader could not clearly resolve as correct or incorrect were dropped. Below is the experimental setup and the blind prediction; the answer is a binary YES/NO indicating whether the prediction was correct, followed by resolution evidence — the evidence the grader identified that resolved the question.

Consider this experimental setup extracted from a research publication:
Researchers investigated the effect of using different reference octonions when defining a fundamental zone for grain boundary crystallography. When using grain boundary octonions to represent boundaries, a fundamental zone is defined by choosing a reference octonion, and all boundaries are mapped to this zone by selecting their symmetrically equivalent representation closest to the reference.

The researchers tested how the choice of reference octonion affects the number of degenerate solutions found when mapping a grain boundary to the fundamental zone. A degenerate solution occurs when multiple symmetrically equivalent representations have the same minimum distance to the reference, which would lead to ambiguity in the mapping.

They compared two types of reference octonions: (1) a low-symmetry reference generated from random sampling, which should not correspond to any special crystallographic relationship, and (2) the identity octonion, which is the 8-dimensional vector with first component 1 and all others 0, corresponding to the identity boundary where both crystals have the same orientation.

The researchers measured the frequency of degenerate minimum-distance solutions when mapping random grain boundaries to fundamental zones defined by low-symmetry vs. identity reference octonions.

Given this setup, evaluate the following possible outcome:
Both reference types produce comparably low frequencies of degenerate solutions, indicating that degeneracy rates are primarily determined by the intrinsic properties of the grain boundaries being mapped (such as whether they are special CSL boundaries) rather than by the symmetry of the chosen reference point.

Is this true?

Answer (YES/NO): NO